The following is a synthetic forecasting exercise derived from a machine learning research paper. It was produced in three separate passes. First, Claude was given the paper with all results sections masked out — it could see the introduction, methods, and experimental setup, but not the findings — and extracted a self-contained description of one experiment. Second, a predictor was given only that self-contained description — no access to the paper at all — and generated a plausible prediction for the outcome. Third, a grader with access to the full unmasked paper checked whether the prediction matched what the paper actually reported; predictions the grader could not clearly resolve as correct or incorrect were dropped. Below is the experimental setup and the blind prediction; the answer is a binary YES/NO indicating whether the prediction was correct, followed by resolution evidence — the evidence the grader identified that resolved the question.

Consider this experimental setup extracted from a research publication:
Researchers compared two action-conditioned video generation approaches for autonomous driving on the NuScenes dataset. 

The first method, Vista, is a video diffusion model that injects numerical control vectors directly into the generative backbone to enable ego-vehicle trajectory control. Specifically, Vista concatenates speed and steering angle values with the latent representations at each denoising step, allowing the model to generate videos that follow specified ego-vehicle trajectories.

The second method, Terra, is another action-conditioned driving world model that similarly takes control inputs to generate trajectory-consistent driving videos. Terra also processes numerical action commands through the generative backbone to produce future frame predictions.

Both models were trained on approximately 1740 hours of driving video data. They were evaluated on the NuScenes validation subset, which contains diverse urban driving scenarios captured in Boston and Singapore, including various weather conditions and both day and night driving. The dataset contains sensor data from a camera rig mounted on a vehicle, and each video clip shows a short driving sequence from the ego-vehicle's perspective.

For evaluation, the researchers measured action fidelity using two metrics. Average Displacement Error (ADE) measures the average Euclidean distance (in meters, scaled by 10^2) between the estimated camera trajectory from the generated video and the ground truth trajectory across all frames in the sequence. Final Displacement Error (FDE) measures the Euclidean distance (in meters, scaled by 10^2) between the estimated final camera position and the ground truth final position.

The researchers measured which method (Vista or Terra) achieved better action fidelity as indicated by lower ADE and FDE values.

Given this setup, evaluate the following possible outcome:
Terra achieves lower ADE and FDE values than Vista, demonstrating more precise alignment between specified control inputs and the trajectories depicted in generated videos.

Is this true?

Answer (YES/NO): NO